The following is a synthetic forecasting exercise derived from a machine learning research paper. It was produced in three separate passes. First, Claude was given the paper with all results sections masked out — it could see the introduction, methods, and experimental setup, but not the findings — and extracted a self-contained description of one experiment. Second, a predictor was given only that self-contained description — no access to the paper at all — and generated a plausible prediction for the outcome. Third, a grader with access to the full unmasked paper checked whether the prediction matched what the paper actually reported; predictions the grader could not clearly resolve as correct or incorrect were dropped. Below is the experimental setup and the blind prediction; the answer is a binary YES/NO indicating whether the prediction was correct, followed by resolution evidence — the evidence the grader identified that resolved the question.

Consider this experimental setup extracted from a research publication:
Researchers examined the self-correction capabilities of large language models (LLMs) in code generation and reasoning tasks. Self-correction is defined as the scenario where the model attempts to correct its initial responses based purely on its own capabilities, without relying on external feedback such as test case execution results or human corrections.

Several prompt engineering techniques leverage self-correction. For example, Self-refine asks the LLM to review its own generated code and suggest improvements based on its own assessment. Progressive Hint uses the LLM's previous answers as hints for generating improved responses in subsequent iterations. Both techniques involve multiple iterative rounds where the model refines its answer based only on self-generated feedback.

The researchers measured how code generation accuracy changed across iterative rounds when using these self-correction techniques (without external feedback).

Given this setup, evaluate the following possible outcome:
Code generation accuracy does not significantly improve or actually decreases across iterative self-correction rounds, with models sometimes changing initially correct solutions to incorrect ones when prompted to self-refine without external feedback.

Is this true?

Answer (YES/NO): YES